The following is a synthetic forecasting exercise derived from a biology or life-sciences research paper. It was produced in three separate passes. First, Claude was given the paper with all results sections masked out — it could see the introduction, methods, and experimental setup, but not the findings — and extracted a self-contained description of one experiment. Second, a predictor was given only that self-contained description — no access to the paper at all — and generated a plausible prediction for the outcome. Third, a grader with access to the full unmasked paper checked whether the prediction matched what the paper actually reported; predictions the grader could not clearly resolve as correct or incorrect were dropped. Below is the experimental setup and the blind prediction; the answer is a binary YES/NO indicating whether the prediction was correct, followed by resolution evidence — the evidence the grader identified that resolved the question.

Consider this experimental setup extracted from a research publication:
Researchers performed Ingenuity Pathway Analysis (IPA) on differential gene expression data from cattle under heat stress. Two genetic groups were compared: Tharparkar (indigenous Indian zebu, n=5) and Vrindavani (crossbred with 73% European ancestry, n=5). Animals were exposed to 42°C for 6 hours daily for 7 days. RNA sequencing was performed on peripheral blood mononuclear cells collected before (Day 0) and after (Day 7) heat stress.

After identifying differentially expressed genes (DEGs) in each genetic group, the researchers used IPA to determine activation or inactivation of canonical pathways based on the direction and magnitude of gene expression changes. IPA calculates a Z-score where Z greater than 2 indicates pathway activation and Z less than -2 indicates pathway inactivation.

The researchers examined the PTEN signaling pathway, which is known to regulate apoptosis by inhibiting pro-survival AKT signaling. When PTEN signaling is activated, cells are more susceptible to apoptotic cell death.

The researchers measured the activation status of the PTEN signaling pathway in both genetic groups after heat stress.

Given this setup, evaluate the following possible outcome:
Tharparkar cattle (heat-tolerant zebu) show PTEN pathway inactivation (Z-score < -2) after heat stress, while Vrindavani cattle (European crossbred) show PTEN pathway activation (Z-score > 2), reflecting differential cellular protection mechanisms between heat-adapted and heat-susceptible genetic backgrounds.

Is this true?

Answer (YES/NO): YES